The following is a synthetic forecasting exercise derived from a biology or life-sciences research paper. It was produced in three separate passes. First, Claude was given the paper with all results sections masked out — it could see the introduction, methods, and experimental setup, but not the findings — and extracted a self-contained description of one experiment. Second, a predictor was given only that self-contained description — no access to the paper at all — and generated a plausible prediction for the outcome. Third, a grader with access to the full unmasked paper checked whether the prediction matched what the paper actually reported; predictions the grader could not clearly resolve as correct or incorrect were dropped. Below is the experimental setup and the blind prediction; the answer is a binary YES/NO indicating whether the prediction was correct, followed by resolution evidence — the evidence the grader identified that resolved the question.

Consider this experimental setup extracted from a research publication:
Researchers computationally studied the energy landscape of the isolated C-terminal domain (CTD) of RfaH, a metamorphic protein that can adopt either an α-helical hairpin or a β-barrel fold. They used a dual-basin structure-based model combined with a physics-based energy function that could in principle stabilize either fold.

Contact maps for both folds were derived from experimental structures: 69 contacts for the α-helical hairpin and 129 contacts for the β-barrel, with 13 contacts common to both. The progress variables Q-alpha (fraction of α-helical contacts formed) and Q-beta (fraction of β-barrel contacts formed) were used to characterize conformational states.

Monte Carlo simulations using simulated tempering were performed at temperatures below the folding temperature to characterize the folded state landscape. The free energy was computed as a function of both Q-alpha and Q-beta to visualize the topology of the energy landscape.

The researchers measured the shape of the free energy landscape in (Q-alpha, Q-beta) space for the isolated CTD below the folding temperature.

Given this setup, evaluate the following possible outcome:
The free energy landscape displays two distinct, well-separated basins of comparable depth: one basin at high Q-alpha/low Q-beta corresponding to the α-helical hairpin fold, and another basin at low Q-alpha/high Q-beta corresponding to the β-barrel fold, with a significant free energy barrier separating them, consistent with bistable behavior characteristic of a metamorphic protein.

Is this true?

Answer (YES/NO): NO